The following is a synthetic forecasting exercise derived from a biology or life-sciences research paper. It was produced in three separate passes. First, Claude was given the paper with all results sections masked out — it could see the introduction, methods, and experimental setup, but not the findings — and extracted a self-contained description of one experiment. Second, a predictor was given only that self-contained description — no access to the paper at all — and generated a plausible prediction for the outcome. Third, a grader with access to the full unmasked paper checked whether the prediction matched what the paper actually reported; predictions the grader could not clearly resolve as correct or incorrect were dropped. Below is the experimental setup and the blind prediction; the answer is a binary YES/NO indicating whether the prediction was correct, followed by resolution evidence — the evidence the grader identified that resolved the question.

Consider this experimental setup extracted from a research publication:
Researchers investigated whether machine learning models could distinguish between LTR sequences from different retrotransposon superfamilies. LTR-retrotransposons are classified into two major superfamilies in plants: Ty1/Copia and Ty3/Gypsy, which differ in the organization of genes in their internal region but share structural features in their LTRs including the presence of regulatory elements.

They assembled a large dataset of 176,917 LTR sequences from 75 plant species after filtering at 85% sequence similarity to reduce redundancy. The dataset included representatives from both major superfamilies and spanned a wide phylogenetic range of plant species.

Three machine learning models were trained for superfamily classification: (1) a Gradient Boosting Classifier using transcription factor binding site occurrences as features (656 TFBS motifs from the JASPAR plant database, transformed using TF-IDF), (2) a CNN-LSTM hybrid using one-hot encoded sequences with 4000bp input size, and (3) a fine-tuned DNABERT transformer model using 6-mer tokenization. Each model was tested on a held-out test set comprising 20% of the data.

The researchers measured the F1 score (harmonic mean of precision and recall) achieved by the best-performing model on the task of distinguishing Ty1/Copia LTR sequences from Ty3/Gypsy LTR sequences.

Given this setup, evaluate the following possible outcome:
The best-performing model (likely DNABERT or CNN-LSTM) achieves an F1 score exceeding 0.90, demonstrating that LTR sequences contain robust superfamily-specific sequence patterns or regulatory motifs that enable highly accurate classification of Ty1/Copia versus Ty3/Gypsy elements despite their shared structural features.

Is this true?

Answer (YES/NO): NO